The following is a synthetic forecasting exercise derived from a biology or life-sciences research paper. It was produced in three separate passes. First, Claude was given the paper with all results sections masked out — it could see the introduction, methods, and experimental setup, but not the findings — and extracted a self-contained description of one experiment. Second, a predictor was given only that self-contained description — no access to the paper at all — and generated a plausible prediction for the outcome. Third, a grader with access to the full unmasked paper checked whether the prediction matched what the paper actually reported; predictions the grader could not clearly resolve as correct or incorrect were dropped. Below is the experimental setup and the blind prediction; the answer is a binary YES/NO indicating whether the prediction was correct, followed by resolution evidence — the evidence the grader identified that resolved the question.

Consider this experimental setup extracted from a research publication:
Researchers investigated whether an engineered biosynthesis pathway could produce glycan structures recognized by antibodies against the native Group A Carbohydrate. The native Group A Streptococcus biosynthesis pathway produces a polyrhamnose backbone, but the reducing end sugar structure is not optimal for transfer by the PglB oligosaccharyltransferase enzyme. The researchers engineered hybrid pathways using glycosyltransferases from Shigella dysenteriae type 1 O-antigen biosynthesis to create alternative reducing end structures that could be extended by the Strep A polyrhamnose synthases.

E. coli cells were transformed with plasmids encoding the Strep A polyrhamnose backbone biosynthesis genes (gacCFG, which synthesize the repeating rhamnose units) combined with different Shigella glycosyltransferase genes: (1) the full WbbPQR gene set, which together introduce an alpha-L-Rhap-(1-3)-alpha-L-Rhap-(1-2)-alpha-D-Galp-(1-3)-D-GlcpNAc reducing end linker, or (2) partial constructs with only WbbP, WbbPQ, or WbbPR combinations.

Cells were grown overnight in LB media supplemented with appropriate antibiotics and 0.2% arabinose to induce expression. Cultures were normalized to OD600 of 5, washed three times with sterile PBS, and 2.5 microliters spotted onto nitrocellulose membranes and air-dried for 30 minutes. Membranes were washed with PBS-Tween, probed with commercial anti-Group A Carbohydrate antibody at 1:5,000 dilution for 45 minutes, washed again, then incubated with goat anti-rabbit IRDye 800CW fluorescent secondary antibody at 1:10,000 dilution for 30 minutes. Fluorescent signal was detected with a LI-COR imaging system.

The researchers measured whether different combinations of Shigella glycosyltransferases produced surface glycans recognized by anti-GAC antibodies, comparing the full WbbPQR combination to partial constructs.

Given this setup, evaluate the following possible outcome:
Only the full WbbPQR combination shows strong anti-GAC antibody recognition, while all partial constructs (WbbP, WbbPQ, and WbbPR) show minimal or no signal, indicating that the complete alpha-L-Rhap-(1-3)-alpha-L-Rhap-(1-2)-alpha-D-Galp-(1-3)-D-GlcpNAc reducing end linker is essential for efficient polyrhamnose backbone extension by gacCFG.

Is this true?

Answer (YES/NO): YES